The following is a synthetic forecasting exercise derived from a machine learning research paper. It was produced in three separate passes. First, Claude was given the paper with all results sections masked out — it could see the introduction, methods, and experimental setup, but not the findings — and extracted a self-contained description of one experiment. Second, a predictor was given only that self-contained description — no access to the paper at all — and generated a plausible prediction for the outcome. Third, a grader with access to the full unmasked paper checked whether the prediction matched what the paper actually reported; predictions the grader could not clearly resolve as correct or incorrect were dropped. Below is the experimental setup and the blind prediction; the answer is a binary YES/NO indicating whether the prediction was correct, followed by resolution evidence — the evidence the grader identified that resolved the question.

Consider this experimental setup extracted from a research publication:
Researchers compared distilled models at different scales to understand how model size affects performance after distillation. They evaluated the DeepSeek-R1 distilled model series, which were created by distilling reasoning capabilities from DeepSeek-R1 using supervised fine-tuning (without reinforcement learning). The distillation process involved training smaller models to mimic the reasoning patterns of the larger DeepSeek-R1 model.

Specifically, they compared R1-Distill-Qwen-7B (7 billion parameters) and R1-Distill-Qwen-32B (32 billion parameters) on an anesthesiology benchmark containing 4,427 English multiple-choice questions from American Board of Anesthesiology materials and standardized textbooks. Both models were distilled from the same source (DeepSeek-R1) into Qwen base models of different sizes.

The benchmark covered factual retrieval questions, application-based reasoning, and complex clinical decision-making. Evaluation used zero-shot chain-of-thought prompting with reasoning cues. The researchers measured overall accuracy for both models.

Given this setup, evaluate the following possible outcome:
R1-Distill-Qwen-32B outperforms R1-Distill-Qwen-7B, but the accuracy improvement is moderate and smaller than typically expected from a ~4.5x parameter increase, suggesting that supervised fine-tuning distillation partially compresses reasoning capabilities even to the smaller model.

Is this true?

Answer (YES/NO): NO